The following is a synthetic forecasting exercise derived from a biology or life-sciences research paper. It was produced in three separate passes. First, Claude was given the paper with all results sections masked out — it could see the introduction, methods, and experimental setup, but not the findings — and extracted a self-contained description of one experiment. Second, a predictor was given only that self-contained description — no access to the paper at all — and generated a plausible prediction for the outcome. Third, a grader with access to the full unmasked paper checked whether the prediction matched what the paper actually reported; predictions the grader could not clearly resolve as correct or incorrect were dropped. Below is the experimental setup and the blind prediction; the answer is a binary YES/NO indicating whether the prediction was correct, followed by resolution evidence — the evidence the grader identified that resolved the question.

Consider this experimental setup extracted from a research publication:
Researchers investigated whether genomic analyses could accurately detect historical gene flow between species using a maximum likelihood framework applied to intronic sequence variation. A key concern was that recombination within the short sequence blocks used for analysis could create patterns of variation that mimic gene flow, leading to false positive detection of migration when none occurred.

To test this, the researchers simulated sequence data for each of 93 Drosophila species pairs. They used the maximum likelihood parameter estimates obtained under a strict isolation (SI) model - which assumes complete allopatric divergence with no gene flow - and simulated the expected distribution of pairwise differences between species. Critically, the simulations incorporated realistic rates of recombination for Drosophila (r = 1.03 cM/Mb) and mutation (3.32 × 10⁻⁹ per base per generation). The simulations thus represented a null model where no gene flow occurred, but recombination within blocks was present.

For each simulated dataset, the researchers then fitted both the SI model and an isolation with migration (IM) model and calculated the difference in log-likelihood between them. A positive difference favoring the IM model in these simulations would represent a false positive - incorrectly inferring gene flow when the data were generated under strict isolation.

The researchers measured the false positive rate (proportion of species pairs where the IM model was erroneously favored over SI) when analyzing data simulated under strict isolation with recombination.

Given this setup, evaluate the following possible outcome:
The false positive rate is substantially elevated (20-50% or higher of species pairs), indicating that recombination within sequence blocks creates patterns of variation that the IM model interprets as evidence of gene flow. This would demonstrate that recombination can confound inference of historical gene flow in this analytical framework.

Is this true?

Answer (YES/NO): NO